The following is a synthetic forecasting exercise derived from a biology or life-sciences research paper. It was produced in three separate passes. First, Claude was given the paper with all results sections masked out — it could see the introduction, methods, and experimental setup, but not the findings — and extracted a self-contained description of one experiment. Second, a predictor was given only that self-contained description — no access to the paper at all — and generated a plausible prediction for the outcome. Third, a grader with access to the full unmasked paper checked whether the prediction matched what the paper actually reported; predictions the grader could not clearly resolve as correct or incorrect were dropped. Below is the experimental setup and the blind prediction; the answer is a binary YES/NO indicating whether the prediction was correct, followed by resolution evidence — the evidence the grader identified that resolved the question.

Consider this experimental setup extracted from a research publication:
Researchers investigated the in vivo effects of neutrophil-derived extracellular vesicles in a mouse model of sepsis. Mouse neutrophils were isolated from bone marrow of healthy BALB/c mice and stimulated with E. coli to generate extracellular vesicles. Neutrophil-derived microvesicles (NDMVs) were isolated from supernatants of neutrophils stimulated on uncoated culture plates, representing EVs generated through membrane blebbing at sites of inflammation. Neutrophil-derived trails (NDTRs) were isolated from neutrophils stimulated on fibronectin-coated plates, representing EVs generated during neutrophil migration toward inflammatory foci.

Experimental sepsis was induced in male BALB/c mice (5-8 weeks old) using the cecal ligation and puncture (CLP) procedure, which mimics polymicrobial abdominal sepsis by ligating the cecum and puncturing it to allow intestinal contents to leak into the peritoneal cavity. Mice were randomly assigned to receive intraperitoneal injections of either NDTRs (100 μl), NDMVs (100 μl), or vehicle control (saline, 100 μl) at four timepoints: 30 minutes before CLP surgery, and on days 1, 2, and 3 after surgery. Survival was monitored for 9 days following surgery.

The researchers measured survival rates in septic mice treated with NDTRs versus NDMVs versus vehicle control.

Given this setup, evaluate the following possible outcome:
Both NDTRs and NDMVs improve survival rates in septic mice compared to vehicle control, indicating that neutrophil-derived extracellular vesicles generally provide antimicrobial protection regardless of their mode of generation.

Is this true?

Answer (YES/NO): NO